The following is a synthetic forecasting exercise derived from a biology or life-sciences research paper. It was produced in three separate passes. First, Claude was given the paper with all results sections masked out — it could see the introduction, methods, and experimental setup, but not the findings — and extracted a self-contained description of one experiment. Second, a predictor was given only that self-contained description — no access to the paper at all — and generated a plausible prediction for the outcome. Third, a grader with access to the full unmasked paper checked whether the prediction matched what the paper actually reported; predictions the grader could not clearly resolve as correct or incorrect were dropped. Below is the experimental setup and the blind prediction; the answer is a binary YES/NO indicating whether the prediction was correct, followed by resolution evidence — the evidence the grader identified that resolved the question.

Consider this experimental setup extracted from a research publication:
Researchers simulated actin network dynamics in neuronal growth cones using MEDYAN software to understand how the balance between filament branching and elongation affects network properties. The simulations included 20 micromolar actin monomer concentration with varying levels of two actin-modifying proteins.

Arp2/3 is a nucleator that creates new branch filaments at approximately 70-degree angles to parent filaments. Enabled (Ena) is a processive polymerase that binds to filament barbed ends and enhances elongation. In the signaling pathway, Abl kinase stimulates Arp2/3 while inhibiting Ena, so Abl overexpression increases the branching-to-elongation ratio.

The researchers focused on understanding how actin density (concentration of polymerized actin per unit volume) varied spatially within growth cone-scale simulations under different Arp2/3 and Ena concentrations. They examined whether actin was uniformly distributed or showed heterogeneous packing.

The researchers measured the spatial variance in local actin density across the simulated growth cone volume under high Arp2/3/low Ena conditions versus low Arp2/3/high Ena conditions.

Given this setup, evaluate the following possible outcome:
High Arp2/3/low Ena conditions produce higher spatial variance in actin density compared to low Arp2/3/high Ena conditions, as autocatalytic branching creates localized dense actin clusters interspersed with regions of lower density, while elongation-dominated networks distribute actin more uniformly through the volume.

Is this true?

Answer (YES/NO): NO